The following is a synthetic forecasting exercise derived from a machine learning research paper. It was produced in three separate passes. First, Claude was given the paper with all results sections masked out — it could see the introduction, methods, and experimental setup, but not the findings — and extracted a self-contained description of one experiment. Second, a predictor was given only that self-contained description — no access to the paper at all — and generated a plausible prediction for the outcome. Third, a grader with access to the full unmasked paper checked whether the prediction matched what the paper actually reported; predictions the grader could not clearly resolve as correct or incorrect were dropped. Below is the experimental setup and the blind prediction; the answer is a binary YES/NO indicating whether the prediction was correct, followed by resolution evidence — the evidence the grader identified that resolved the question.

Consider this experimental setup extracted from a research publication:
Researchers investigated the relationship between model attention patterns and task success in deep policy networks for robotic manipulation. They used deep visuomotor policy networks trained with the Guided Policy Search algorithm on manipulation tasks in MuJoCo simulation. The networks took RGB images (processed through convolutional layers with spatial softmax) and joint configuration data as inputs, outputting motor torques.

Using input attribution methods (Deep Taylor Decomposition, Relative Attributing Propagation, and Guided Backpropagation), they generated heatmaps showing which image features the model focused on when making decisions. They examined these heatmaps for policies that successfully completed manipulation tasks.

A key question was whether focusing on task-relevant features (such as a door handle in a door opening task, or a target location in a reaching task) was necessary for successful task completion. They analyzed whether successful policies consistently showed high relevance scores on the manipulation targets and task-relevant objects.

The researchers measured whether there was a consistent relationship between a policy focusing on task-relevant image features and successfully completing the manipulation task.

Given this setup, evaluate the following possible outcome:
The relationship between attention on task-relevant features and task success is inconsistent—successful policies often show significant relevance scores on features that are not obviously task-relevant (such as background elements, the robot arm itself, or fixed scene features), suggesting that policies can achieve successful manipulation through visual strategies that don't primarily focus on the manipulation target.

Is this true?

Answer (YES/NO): YES